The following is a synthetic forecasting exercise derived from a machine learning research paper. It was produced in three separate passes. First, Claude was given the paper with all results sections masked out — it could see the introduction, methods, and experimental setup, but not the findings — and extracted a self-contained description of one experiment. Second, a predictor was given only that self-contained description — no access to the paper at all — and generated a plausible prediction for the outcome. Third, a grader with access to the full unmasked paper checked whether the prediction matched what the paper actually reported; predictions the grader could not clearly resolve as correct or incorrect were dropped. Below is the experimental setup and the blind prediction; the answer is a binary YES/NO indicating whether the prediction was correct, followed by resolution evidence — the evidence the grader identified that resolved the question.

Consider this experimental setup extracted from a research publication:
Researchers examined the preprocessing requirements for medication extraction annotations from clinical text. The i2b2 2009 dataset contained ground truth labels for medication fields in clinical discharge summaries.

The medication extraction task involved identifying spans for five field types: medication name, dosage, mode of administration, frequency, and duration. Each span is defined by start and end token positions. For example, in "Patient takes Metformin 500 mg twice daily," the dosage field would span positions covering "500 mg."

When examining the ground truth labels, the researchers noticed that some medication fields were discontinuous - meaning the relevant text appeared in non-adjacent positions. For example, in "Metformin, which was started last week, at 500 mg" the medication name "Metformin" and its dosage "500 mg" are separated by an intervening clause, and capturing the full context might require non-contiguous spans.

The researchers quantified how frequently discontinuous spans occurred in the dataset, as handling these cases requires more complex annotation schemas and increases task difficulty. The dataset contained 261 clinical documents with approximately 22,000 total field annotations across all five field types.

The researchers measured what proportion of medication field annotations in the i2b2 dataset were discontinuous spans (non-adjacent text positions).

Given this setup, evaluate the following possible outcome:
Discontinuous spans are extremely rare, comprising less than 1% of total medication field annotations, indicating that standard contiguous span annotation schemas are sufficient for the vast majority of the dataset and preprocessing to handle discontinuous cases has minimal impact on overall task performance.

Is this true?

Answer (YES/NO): YES